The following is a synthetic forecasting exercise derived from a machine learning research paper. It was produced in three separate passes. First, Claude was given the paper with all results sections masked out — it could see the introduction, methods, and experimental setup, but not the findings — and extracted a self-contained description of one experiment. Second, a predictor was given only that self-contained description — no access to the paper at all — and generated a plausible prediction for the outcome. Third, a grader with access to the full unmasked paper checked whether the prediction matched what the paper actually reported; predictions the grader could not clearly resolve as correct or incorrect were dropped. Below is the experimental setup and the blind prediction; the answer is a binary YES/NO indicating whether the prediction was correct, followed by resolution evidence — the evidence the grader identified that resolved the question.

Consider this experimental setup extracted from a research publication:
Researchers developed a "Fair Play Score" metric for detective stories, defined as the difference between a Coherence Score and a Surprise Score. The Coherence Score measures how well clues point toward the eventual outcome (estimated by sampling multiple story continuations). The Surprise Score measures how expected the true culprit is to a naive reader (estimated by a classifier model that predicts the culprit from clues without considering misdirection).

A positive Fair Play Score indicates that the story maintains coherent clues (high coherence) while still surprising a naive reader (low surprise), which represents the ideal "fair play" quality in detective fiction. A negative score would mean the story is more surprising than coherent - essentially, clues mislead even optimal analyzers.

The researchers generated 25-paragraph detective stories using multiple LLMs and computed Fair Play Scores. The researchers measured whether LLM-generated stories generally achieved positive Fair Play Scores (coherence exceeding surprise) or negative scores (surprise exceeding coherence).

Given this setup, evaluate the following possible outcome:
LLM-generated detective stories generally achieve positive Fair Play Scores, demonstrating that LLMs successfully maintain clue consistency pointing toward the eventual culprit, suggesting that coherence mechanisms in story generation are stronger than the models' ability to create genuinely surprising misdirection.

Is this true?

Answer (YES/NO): NO